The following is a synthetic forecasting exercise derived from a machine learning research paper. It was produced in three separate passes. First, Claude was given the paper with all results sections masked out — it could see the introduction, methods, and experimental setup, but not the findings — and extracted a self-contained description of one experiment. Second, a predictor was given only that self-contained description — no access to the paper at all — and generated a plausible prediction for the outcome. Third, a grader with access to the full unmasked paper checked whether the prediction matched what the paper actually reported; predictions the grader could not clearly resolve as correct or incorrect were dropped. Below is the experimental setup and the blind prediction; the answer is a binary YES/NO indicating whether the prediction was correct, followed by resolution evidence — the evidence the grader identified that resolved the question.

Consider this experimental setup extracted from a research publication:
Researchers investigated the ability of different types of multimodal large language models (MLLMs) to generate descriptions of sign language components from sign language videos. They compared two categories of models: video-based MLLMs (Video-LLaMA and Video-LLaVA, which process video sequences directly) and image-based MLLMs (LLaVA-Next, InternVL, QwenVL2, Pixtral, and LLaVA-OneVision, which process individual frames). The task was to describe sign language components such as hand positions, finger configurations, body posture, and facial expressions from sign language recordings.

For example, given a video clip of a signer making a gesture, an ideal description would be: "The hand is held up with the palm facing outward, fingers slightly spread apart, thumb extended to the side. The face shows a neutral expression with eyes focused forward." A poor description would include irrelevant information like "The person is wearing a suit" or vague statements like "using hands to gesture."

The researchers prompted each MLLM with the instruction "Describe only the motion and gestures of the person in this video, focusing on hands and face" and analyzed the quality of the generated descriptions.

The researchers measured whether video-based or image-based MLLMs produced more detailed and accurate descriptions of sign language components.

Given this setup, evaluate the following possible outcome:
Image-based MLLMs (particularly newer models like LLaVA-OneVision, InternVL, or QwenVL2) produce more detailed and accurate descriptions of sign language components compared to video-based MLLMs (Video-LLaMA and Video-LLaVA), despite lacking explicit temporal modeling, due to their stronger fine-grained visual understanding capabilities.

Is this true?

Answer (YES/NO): YES